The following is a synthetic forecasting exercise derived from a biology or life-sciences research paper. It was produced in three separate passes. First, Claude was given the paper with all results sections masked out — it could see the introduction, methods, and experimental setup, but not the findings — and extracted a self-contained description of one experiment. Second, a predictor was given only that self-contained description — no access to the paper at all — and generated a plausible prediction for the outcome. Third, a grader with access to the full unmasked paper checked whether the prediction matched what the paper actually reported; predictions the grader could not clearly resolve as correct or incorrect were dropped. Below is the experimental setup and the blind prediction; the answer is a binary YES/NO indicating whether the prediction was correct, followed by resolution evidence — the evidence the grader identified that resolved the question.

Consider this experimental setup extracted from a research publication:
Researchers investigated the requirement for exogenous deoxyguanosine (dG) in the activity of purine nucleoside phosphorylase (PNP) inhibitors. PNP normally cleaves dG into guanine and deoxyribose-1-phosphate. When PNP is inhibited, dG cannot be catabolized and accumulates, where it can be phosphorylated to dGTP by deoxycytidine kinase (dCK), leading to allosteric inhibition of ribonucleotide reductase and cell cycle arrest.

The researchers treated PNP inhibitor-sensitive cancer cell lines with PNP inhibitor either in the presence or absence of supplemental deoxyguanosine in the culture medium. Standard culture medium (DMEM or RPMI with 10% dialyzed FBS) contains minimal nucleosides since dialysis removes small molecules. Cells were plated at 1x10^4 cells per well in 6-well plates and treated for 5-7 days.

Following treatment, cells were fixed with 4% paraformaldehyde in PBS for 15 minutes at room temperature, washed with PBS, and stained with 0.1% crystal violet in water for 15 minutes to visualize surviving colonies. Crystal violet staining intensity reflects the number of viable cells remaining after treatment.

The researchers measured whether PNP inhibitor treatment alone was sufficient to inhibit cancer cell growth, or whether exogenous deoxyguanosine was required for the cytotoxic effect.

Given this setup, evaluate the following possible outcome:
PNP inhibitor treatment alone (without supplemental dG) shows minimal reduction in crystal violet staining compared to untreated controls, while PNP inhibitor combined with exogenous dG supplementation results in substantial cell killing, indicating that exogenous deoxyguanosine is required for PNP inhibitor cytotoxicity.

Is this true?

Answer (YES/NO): YES